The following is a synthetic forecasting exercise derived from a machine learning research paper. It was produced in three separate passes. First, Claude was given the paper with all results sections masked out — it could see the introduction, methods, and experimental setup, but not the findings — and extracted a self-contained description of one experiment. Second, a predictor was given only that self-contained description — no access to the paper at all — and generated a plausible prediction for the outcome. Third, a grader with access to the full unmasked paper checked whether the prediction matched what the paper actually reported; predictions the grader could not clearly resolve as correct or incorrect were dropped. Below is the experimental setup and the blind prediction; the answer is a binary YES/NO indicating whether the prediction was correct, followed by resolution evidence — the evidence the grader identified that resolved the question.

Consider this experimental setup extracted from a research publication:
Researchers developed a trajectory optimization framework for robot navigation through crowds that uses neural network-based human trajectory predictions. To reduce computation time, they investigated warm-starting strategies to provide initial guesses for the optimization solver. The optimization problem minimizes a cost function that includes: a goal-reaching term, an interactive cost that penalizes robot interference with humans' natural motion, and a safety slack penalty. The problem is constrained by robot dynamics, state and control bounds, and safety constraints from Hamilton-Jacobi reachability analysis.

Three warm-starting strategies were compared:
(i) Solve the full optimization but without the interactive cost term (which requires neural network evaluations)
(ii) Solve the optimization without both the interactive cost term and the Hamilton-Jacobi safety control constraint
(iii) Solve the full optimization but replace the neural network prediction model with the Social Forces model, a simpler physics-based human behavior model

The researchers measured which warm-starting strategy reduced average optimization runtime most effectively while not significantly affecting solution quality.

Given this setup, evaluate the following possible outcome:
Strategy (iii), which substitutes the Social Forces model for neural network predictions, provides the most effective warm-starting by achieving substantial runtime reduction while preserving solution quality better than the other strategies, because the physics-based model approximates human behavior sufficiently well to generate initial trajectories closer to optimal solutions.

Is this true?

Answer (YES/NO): NO